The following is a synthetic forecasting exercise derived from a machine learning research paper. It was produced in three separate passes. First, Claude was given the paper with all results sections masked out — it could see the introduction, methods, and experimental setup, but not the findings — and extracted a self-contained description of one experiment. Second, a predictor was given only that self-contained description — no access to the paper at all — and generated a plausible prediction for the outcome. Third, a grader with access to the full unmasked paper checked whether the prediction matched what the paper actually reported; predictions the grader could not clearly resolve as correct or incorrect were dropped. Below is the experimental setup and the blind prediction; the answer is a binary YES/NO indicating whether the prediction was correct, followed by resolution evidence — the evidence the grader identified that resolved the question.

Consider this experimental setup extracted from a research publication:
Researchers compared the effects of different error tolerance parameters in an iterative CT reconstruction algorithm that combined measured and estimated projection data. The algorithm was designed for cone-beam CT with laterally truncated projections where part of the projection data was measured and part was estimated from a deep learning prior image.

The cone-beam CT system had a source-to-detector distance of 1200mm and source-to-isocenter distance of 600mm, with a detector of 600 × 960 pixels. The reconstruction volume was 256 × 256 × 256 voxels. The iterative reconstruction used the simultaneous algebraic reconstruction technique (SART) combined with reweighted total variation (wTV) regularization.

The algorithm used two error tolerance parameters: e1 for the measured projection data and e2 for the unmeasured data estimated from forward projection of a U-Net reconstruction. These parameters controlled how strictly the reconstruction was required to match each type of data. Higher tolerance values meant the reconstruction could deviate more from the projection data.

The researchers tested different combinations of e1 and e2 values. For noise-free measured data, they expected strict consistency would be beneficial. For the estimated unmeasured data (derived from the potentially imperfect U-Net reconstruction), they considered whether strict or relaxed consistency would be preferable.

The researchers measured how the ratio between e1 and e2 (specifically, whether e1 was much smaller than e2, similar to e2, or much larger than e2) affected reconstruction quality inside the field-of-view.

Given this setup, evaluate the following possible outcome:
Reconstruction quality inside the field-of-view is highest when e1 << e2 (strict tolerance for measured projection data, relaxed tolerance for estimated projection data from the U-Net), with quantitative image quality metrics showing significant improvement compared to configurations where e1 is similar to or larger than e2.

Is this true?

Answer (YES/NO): NO